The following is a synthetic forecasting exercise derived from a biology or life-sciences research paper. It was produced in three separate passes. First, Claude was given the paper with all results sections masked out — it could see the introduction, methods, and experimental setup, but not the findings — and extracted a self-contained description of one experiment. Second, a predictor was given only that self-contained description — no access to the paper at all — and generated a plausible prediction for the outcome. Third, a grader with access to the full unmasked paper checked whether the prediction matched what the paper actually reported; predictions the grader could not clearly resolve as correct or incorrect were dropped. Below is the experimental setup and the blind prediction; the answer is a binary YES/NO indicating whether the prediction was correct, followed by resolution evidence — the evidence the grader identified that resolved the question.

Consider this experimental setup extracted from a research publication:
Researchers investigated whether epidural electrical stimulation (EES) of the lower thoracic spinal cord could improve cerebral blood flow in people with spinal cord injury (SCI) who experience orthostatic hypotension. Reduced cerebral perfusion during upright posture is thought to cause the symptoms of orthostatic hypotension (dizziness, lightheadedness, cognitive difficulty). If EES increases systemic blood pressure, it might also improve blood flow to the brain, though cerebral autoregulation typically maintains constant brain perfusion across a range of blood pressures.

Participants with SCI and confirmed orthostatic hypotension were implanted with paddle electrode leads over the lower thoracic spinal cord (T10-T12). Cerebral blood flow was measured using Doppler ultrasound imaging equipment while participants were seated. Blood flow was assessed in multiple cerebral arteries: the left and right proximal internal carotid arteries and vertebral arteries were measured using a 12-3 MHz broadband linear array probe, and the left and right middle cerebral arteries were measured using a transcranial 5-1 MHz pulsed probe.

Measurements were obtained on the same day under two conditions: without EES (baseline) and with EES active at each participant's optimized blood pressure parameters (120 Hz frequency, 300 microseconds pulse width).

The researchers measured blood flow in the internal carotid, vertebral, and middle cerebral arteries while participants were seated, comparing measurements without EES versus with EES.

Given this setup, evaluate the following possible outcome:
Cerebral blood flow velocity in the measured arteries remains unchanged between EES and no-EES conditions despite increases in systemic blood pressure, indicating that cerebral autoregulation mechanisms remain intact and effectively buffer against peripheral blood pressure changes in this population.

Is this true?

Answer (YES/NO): NO